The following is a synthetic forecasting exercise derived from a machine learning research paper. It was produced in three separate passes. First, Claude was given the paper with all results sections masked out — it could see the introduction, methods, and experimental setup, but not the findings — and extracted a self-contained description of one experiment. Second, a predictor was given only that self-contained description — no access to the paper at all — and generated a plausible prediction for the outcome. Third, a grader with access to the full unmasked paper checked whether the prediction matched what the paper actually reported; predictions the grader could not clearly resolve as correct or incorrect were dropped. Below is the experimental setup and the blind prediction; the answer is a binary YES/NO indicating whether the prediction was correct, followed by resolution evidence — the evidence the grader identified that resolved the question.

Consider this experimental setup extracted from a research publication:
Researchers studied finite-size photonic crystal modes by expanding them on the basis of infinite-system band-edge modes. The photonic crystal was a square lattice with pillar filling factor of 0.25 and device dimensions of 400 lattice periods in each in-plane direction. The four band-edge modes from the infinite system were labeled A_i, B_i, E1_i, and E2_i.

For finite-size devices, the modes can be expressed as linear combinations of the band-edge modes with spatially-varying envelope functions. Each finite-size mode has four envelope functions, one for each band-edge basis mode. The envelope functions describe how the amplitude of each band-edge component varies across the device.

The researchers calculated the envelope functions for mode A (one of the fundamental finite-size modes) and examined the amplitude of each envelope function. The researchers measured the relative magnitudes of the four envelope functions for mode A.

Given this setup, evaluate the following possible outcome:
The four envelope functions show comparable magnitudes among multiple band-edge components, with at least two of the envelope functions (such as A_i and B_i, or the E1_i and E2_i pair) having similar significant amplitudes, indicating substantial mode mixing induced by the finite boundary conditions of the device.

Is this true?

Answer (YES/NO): NO